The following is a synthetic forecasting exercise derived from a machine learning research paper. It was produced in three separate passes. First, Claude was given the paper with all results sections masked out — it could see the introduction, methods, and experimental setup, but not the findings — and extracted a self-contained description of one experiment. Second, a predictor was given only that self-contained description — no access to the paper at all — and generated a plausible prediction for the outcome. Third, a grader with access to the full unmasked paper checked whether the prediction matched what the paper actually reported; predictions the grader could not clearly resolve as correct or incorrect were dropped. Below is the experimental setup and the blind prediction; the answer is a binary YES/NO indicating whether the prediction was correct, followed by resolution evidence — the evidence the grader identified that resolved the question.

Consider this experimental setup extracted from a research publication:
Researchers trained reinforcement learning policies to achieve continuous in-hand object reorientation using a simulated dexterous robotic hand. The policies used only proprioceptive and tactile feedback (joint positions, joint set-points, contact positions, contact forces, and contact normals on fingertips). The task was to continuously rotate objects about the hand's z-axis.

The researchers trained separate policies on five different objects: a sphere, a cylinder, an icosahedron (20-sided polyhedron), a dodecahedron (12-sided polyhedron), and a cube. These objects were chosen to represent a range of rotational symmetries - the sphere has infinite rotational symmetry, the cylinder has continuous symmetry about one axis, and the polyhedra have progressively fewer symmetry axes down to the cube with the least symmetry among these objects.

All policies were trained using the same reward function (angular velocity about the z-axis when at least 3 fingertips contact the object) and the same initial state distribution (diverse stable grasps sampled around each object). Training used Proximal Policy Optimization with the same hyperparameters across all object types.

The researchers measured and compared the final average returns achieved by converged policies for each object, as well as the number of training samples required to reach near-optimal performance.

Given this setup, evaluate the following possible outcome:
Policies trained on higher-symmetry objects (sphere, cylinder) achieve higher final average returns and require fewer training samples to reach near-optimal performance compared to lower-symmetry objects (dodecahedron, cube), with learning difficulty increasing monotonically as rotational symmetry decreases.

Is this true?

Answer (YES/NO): YES